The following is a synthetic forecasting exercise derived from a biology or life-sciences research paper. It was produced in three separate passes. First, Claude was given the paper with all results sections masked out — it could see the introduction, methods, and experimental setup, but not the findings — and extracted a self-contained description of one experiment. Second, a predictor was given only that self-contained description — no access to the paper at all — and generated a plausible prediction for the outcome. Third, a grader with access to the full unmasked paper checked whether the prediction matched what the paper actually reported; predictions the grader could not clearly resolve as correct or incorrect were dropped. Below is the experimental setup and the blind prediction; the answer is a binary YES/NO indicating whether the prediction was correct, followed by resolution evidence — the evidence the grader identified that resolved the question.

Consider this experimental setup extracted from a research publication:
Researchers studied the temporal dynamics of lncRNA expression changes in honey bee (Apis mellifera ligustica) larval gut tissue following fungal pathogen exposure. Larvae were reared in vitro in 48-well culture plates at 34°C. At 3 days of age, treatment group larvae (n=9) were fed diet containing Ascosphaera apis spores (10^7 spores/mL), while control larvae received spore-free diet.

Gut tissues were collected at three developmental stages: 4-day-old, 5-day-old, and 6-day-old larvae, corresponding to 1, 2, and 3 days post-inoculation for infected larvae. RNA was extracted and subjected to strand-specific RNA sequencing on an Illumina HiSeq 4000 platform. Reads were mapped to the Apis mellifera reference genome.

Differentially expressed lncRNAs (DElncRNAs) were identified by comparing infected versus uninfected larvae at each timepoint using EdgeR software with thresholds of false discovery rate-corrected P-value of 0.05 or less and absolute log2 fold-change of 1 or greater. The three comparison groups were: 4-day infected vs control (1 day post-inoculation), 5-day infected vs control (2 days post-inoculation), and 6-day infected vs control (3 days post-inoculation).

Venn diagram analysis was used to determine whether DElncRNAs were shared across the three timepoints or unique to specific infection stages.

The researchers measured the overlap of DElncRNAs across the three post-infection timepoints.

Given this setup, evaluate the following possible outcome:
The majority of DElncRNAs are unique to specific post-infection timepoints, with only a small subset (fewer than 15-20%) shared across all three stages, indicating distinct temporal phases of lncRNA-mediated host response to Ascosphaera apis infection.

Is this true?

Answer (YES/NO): YES